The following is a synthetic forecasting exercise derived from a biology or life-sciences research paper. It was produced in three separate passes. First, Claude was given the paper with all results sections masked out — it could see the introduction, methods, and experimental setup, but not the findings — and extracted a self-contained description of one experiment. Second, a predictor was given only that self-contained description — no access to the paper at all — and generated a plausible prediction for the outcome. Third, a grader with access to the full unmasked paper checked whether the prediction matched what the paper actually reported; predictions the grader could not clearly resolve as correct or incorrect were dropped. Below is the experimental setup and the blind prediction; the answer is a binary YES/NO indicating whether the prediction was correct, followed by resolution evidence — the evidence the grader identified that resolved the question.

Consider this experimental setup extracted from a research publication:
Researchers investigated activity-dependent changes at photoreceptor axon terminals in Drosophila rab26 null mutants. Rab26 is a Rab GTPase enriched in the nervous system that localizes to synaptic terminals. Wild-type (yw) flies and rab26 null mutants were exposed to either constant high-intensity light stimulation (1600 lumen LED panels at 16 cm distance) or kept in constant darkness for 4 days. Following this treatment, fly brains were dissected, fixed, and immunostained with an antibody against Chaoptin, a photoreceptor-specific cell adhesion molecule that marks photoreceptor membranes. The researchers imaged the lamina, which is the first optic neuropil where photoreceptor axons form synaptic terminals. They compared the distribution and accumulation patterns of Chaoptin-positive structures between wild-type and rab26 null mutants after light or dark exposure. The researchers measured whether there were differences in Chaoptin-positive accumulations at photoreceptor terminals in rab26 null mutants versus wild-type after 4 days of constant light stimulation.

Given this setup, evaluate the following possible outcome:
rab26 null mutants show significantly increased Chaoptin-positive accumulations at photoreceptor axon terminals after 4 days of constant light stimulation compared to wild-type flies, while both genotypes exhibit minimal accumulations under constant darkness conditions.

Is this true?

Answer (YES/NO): YES